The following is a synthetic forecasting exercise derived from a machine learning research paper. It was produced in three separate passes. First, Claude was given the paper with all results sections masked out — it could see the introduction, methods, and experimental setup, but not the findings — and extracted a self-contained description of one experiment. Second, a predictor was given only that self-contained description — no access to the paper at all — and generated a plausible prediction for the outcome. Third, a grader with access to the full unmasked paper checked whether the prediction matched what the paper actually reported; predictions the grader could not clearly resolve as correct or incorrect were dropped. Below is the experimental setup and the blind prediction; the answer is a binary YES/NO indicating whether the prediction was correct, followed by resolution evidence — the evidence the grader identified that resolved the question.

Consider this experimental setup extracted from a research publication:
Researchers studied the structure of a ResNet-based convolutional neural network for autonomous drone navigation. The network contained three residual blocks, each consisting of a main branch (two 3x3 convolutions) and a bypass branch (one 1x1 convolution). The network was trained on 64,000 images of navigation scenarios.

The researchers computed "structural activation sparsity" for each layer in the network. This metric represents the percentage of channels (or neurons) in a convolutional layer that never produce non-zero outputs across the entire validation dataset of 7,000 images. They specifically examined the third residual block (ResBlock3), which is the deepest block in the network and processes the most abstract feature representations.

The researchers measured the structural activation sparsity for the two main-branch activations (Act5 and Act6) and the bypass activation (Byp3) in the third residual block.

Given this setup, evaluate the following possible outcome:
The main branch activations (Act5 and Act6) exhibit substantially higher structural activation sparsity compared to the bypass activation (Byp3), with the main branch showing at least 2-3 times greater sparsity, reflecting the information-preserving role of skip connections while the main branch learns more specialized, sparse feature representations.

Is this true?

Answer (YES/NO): NO